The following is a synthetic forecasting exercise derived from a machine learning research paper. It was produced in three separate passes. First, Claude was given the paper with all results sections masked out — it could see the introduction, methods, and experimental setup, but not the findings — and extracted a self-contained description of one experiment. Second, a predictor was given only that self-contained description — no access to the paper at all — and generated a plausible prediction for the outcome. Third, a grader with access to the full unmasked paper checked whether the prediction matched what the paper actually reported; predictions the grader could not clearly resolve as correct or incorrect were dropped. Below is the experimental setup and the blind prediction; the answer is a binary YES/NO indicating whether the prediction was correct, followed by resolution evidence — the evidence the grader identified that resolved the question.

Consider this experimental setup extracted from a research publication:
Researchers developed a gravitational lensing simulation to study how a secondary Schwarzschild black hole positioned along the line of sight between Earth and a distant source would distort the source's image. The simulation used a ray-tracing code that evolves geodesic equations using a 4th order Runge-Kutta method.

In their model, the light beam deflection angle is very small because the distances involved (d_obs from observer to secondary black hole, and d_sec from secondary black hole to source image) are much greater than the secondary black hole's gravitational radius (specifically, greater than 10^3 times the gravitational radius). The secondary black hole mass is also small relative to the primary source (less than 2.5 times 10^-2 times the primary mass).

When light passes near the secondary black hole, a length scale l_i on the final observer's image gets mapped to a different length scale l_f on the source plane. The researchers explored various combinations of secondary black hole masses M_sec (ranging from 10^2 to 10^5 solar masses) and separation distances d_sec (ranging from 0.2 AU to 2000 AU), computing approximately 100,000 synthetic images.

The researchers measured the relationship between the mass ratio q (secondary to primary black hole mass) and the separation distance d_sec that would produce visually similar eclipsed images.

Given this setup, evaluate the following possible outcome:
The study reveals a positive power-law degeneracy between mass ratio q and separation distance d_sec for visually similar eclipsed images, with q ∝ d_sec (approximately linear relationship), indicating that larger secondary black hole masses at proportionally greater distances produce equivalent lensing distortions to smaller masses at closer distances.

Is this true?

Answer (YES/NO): NO